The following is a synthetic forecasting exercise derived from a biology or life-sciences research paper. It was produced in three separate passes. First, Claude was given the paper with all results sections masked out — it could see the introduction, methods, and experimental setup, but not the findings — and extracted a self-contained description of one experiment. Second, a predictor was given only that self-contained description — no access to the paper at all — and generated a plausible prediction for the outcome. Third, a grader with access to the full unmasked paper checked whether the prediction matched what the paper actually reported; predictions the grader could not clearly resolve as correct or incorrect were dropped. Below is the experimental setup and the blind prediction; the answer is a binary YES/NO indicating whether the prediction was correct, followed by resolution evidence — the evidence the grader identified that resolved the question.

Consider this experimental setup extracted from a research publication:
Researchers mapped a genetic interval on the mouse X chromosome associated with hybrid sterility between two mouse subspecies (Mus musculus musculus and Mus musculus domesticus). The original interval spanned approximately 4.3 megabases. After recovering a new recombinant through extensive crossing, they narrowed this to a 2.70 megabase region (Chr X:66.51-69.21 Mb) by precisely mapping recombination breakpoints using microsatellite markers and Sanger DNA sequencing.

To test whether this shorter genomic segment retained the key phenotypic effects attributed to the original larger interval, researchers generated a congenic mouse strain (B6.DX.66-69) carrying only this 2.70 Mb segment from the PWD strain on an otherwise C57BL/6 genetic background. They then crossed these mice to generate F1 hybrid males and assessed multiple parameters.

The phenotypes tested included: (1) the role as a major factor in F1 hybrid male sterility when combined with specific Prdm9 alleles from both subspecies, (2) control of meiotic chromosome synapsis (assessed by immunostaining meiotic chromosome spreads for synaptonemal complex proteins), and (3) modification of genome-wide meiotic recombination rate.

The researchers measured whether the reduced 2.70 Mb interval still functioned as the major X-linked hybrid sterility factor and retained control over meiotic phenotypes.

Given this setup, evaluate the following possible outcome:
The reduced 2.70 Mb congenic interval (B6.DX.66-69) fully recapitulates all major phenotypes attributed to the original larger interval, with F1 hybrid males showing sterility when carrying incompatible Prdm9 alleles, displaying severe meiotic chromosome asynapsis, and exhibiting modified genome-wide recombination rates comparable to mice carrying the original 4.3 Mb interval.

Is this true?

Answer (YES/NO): NO